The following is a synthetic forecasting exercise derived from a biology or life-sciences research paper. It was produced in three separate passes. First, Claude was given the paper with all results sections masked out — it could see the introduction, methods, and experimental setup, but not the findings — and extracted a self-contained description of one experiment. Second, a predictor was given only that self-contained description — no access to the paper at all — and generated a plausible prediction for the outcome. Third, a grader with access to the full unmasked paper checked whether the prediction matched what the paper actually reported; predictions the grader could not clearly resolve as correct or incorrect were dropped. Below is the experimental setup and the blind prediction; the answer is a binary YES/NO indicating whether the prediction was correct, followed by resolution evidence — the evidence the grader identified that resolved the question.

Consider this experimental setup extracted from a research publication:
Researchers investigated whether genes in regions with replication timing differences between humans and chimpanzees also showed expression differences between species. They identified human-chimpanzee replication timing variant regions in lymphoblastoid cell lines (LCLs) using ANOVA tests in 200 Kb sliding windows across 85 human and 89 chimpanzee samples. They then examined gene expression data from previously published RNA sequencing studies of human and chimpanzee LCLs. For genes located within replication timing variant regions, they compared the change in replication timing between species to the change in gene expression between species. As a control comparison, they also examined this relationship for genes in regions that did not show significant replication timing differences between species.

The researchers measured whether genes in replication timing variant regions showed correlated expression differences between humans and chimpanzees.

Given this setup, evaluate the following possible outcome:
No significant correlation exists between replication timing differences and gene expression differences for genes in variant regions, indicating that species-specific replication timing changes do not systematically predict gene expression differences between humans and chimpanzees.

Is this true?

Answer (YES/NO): NO